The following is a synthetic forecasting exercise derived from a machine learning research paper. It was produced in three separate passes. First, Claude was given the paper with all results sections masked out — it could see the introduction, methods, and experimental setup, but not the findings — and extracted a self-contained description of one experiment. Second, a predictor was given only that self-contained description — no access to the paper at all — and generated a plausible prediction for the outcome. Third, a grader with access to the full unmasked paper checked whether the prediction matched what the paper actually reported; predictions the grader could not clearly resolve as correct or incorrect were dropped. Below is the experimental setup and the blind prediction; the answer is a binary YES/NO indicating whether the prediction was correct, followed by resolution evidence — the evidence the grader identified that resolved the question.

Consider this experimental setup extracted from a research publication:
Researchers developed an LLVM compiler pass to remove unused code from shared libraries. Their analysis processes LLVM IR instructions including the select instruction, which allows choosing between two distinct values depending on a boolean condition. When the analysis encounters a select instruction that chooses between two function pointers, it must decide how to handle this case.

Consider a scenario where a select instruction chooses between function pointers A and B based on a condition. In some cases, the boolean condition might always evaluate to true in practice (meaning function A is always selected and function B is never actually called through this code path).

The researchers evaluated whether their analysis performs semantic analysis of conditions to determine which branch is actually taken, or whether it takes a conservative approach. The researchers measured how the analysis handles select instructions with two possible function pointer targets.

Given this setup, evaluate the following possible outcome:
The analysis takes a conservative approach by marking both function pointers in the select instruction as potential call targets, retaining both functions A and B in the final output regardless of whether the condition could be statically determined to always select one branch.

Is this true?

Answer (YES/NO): YES